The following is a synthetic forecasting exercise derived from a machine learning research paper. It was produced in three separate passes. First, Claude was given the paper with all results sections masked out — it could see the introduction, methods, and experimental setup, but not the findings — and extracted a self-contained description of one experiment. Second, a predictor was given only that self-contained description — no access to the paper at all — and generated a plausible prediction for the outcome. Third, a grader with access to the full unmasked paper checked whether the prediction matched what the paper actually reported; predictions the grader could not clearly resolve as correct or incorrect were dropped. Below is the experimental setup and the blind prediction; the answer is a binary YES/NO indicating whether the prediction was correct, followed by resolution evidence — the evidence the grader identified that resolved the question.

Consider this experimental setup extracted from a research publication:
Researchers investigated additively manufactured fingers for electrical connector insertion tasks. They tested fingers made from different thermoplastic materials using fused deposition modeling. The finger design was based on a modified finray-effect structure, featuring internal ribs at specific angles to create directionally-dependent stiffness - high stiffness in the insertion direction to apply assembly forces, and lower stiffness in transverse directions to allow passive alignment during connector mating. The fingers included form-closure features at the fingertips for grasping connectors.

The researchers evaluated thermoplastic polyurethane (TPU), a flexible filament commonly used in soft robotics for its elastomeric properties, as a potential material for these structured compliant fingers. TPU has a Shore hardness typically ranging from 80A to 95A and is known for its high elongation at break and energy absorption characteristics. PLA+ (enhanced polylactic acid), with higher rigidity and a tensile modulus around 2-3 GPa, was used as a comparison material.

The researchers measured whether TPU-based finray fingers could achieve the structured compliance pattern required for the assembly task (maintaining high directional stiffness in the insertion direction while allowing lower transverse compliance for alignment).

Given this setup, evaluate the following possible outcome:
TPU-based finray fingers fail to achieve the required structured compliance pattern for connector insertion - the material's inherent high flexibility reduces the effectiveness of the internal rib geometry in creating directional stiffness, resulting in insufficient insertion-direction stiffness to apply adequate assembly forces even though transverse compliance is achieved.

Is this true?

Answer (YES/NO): NO